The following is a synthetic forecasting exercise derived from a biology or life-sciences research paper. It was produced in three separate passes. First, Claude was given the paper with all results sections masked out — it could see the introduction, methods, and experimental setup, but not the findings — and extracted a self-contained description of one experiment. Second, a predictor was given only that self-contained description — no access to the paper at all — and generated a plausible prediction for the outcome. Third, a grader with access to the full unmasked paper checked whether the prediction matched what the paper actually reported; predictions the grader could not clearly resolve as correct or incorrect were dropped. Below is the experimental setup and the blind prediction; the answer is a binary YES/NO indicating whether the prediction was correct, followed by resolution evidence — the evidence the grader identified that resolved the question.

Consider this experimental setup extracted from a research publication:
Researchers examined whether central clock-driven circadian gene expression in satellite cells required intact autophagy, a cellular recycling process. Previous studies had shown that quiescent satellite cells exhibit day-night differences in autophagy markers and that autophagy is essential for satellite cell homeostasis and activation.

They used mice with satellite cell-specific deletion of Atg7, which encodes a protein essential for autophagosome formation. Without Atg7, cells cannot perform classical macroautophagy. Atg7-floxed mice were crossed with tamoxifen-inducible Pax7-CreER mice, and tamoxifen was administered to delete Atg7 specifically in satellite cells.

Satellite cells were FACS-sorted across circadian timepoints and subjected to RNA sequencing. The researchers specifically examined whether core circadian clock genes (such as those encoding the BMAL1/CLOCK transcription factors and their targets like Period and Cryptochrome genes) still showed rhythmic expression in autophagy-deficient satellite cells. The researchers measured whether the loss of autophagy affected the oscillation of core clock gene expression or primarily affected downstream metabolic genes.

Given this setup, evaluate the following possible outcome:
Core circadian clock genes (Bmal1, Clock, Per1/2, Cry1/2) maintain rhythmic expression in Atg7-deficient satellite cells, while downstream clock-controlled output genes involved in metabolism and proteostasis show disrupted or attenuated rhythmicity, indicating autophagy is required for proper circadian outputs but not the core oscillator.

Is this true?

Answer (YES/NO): NO